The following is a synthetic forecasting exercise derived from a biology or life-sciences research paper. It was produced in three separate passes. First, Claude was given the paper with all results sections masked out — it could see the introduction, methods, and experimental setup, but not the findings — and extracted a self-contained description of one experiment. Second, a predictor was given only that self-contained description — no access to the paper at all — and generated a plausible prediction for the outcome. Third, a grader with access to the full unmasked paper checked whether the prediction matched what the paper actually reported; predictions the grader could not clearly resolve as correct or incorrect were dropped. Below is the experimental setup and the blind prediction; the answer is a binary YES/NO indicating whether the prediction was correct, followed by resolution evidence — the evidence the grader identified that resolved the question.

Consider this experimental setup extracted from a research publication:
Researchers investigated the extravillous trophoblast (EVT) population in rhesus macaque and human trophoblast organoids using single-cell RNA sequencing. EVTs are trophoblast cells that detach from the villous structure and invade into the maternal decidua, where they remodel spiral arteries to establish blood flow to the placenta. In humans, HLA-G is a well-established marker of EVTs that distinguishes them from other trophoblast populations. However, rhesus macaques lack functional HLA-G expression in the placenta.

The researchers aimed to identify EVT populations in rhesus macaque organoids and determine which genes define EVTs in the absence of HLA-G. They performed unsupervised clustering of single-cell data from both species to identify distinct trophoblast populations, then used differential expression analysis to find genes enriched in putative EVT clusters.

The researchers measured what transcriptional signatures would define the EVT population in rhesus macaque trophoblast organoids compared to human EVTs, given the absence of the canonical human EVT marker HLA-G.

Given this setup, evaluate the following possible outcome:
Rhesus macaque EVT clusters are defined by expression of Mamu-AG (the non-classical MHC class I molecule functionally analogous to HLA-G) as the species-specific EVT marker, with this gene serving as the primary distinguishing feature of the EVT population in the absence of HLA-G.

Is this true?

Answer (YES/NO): NO